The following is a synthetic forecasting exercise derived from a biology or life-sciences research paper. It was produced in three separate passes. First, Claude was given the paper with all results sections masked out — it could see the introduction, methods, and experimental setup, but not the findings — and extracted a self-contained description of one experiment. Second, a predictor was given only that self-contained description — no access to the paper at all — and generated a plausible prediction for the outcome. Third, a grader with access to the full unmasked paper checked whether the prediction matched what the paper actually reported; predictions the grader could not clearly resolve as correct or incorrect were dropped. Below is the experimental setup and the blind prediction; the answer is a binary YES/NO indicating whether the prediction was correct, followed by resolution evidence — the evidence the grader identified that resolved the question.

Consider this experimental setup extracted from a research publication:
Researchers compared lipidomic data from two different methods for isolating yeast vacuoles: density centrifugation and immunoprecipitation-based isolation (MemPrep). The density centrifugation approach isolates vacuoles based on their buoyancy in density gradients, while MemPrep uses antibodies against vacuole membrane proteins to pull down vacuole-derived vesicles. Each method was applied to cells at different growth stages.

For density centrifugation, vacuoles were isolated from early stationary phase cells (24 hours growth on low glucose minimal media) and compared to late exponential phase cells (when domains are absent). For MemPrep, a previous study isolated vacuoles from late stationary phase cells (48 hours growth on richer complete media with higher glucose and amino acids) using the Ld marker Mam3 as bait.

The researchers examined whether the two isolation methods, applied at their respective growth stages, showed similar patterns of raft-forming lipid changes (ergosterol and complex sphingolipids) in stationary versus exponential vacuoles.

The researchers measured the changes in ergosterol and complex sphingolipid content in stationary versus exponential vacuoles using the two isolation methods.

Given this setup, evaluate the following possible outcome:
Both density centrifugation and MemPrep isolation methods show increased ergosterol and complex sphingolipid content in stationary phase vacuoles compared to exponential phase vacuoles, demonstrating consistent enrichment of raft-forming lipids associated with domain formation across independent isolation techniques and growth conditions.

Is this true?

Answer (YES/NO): NO